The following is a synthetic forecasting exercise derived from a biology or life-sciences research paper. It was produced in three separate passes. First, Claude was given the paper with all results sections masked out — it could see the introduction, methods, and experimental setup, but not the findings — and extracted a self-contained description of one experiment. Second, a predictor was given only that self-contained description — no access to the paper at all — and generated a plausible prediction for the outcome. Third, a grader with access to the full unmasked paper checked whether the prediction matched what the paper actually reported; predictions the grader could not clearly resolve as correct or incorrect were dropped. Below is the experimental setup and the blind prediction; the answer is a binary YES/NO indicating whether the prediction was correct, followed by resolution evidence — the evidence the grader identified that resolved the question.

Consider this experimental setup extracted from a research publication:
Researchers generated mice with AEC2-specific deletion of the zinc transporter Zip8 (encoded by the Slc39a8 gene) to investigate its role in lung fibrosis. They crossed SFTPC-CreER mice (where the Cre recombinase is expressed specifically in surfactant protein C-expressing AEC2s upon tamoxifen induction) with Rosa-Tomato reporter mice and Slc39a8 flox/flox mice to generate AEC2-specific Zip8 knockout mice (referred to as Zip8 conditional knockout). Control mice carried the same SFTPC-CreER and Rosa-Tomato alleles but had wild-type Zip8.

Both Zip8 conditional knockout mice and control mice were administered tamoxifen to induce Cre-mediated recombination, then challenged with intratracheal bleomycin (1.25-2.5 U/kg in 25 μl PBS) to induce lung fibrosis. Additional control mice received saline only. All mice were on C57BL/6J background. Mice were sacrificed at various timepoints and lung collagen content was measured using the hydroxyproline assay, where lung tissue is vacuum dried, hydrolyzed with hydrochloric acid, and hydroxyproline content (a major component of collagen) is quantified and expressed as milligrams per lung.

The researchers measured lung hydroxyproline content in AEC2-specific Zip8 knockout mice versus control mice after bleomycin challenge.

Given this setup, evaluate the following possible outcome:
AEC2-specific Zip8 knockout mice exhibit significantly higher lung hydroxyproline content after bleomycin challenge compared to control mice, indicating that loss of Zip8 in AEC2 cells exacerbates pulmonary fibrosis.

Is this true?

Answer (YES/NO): YES